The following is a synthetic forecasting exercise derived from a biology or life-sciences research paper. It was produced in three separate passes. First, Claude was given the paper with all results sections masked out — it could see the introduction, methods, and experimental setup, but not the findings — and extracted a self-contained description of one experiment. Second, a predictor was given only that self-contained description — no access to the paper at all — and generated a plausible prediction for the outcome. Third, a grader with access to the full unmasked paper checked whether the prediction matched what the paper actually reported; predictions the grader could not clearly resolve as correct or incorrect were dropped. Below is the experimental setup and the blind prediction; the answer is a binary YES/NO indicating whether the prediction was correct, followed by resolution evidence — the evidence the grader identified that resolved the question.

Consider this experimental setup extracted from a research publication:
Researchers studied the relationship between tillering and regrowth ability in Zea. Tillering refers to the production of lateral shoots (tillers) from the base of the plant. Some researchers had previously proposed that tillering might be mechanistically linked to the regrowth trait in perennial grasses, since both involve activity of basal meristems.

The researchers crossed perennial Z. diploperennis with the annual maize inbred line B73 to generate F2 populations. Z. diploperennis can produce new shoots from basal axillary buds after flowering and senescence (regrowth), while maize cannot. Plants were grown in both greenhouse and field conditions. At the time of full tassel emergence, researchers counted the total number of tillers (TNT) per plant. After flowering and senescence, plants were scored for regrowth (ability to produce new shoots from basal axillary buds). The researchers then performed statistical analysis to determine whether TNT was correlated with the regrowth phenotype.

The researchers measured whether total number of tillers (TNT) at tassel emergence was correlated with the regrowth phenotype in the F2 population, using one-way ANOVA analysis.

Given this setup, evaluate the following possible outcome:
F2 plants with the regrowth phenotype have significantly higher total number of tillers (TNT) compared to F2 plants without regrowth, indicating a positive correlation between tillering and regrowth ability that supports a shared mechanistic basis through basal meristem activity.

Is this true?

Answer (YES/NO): NO